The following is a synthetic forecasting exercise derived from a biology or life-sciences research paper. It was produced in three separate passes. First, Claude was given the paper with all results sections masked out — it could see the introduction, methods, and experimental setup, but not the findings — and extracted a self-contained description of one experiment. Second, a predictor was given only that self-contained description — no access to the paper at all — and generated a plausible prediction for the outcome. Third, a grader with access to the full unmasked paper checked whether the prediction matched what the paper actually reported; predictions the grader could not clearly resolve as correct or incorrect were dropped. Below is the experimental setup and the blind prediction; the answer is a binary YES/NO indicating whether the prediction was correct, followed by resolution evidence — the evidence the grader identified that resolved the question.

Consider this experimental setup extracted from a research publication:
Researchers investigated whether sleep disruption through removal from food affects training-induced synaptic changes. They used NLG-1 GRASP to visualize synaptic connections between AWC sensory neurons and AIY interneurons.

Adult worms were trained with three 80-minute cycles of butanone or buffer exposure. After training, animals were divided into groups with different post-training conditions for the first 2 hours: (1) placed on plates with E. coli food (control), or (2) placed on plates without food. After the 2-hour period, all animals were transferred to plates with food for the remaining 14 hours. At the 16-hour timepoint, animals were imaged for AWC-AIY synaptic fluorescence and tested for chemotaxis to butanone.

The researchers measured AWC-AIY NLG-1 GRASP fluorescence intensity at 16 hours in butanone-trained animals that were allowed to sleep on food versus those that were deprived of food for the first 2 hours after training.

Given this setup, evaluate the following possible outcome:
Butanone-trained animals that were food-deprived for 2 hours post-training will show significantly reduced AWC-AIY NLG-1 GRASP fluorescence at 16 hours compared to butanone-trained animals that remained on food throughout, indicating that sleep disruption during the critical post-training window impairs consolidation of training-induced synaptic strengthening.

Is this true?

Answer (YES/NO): NO